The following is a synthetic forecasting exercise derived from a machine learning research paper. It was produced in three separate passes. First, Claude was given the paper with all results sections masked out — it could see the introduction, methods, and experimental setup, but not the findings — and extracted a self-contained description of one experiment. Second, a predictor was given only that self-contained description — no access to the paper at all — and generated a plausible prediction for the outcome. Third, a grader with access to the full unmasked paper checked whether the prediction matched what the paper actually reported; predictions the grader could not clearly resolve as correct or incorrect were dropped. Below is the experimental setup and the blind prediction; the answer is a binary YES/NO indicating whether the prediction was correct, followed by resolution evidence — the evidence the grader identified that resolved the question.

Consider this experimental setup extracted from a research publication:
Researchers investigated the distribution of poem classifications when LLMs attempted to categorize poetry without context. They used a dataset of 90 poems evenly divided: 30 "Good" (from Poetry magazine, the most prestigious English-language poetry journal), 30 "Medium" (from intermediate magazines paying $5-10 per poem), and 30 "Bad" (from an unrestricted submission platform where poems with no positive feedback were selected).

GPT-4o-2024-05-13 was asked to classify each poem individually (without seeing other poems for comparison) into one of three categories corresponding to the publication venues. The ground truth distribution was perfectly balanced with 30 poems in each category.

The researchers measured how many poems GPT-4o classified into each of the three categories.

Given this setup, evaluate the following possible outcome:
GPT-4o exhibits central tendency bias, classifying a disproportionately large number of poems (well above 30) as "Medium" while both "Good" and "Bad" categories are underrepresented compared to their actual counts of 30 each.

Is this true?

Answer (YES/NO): NO